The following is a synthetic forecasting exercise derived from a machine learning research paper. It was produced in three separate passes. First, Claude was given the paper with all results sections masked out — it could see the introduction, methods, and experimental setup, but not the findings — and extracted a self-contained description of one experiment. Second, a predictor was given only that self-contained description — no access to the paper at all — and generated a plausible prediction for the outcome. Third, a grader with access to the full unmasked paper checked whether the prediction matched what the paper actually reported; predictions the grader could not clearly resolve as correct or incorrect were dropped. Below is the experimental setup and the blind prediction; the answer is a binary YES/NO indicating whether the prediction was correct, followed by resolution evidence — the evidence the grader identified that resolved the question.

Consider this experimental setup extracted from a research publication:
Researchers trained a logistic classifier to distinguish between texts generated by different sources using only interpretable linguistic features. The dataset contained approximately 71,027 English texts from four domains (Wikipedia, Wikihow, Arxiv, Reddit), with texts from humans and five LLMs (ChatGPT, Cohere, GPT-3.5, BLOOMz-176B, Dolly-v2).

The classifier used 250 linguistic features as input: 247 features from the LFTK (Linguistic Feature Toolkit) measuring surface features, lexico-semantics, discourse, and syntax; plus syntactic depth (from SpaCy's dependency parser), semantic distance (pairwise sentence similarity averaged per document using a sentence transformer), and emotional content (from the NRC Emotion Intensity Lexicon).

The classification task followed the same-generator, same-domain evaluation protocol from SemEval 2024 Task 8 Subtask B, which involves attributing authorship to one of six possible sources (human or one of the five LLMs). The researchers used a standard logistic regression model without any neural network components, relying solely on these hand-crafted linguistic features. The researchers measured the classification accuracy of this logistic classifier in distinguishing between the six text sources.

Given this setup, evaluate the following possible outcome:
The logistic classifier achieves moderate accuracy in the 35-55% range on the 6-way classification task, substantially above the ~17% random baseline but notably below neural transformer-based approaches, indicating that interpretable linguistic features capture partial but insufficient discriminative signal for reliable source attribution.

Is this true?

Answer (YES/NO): NO